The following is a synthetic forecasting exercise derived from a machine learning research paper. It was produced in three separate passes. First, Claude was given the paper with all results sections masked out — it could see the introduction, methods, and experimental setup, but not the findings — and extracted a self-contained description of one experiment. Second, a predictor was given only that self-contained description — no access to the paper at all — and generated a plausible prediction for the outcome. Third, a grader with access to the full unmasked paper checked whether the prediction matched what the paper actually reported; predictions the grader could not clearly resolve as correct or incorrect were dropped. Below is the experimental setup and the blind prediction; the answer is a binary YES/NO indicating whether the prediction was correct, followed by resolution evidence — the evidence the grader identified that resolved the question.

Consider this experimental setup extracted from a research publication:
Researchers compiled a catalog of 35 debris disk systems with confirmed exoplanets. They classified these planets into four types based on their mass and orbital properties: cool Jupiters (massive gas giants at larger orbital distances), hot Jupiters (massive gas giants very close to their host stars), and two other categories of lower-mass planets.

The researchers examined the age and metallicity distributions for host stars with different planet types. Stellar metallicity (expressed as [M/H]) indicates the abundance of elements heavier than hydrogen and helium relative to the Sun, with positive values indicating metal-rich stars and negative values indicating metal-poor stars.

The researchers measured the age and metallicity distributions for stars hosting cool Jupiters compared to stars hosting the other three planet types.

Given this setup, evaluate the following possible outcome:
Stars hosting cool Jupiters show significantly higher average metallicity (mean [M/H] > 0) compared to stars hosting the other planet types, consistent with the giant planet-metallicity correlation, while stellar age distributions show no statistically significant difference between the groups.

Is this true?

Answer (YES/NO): NO